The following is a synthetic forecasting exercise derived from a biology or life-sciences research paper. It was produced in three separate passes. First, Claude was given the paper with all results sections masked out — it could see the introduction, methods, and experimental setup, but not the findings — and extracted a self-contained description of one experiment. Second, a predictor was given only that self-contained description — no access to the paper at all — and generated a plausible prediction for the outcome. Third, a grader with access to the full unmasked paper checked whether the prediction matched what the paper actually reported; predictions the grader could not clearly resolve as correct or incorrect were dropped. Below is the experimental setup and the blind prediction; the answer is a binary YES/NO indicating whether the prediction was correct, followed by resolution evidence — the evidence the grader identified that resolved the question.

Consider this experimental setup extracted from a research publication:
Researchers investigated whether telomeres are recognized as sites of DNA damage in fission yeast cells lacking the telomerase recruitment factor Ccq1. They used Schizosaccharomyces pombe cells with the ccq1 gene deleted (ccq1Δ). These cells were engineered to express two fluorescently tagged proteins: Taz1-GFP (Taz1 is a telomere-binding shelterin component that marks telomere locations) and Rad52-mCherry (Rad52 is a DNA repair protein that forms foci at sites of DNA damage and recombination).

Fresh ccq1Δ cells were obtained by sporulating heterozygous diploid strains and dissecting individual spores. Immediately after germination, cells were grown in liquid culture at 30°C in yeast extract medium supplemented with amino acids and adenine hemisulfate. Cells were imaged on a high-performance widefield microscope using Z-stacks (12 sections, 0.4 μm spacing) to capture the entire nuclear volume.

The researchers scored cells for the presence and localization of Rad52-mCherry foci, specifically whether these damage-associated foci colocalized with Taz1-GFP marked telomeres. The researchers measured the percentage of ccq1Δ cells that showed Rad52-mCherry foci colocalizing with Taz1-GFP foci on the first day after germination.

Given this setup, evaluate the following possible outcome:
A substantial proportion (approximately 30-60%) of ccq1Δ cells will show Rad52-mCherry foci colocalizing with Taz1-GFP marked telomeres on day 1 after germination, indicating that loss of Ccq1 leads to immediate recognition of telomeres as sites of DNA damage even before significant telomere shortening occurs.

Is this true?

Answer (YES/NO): NO